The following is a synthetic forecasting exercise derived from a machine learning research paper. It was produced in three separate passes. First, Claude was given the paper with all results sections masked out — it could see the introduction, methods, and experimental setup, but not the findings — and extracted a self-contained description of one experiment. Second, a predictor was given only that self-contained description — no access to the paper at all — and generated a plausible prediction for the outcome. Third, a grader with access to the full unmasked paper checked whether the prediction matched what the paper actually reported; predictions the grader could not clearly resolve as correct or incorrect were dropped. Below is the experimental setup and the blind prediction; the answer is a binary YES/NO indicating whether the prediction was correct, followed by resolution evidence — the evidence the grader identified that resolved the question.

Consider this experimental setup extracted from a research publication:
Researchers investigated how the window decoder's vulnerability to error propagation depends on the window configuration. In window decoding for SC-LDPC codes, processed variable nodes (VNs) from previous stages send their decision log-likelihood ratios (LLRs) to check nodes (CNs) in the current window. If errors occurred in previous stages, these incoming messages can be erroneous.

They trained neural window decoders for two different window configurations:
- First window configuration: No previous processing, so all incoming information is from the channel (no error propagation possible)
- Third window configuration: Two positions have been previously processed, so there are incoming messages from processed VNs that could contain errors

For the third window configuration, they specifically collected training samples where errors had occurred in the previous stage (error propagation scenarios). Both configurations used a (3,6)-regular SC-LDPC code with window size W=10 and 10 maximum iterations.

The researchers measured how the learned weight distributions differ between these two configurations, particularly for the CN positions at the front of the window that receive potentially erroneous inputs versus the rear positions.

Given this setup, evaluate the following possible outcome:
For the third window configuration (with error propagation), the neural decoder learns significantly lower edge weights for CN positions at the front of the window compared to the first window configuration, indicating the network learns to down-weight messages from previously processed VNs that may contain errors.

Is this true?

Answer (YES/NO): YES